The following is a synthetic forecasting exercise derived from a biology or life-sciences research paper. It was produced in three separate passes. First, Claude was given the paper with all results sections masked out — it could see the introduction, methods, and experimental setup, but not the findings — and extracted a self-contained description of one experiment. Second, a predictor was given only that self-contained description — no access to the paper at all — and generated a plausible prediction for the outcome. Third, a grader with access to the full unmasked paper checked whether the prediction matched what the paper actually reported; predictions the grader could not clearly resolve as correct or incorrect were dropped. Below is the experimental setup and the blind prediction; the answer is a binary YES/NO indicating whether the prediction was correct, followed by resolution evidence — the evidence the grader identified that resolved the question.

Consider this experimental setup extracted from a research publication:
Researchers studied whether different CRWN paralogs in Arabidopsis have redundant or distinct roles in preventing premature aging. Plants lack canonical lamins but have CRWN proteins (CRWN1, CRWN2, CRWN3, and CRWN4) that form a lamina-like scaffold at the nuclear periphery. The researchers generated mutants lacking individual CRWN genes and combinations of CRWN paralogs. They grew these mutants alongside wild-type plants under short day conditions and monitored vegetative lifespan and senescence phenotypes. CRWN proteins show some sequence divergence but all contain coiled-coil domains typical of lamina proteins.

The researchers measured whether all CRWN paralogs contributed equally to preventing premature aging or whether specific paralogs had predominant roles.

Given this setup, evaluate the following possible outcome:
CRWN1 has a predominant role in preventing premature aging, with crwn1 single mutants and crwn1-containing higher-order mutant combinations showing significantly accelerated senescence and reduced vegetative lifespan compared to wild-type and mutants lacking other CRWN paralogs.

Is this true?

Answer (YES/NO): NO